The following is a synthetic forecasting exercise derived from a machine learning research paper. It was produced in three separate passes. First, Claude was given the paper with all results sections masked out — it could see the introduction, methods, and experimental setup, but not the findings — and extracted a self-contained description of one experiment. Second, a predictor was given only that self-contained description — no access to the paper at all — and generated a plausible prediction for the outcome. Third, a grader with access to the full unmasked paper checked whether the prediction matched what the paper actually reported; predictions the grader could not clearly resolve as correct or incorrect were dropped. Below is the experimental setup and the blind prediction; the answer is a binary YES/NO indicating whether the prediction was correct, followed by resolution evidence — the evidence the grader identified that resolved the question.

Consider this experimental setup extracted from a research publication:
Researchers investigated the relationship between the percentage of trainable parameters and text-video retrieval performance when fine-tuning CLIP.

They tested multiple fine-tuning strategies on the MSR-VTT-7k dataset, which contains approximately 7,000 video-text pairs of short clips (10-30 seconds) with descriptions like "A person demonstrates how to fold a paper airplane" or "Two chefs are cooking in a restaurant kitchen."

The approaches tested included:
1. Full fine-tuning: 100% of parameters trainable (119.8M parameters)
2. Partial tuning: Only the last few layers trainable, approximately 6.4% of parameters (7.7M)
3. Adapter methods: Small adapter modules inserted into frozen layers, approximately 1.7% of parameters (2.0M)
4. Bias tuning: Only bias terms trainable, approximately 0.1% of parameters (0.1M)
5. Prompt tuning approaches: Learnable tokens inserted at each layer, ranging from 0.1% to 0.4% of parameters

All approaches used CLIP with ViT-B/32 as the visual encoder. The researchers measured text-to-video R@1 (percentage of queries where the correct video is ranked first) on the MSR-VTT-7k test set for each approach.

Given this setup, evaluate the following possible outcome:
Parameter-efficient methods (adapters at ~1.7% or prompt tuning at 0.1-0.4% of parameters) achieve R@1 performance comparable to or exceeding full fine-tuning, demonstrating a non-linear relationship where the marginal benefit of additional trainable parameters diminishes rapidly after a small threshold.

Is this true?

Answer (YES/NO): YES